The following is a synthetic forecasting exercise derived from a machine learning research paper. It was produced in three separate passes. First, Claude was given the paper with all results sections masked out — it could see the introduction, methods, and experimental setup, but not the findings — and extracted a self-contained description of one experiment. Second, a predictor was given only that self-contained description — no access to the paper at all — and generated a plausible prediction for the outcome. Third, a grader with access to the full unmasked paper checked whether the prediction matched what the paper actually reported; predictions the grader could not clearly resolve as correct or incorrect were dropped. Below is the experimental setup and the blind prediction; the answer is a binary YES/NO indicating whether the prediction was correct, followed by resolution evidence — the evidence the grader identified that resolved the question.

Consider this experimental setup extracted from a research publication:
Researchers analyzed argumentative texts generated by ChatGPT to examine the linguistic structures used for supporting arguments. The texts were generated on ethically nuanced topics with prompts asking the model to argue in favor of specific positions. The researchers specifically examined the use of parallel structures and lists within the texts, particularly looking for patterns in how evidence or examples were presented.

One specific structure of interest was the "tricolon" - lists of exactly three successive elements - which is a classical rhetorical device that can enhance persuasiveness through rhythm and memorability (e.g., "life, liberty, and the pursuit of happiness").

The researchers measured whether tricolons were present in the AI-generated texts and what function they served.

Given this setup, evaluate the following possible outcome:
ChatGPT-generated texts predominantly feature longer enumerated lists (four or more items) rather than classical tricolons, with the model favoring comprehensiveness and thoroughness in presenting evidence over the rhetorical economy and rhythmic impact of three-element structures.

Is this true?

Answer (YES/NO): NO